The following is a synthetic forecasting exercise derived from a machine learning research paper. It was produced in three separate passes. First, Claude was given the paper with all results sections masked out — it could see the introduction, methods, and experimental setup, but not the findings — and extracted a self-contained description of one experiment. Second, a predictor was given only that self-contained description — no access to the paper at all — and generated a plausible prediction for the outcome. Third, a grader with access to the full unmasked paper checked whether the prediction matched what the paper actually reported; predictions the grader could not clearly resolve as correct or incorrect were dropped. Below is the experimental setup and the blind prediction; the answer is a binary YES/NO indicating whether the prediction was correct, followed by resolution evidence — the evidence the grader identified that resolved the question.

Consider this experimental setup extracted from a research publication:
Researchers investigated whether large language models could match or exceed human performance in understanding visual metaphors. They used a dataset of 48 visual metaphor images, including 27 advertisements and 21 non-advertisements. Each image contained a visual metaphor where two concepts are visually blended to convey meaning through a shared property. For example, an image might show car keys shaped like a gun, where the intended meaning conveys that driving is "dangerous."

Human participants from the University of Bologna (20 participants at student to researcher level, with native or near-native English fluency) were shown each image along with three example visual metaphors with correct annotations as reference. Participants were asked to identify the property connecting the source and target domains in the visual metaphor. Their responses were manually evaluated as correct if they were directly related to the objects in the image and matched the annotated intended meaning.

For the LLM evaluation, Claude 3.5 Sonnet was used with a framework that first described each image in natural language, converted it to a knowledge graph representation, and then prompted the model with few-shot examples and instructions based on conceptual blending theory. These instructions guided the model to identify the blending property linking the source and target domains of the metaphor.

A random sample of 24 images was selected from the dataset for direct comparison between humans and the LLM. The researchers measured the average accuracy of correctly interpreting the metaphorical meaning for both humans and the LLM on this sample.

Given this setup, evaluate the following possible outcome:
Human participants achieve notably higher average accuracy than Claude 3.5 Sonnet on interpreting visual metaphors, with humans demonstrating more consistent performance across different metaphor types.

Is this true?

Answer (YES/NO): NO